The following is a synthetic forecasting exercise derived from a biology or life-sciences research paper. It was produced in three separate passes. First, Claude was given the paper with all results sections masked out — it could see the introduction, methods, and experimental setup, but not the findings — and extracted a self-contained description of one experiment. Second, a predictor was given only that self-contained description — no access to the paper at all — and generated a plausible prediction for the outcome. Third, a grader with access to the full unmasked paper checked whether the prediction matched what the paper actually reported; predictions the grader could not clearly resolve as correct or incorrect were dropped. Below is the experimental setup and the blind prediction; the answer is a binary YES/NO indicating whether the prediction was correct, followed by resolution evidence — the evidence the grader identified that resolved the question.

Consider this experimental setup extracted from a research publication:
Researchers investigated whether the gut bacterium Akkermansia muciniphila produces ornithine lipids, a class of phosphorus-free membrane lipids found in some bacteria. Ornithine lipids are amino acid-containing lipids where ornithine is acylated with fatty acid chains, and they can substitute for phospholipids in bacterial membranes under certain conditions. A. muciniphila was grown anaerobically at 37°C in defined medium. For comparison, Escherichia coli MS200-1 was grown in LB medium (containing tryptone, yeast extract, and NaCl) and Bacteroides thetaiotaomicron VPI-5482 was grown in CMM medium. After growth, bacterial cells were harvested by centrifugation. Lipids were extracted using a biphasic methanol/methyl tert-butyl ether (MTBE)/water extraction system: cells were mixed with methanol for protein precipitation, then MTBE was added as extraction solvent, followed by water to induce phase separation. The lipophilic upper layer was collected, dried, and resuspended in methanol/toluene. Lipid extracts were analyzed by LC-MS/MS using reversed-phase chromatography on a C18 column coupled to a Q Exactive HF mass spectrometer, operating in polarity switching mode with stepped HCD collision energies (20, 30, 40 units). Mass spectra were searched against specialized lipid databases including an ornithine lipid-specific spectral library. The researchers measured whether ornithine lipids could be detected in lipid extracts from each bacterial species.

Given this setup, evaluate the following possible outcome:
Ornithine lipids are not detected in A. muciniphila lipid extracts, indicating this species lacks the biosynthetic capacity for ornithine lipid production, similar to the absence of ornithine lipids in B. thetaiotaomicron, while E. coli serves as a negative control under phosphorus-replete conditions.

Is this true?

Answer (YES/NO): NO